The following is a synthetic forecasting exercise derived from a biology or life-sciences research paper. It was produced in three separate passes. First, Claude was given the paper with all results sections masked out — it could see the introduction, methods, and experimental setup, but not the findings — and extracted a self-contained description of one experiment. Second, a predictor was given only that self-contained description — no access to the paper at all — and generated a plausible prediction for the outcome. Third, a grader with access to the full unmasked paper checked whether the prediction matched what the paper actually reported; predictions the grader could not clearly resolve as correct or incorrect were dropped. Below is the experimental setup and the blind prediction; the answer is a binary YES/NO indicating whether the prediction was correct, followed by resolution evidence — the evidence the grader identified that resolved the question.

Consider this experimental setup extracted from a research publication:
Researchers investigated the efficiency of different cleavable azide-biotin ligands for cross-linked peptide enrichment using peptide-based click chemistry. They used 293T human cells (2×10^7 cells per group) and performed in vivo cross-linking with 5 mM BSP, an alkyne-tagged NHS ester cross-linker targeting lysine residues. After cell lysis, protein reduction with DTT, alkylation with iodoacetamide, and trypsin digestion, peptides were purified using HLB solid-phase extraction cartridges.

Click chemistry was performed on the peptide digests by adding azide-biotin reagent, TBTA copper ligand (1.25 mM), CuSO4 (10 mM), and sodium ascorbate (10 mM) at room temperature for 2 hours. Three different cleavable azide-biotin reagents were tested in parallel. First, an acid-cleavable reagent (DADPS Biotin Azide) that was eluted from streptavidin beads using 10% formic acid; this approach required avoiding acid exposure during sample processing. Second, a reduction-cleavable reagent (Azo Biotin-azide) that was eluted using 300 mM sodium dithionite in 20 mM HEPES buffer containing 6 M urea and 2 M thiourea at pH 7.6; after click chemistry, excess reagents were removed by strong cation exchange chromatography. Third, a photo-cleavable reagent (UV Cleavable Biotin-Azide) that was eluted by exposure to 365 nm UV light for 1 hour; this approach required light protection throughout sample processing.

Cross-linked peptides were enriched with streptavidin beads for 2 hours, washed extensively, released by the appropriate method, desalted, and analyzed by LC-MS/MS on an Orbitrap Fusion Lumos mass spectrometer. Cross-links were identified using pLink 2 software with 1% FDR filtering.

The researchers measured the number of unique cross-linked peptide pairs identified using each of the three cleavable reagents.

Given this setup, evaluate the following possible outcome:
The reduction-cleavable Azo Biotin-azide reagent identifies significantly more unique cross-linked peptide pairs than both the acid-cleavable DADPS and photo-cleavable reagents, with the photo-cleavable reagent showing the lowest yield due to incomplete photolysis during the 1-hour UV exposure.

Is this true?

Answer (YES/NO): NO